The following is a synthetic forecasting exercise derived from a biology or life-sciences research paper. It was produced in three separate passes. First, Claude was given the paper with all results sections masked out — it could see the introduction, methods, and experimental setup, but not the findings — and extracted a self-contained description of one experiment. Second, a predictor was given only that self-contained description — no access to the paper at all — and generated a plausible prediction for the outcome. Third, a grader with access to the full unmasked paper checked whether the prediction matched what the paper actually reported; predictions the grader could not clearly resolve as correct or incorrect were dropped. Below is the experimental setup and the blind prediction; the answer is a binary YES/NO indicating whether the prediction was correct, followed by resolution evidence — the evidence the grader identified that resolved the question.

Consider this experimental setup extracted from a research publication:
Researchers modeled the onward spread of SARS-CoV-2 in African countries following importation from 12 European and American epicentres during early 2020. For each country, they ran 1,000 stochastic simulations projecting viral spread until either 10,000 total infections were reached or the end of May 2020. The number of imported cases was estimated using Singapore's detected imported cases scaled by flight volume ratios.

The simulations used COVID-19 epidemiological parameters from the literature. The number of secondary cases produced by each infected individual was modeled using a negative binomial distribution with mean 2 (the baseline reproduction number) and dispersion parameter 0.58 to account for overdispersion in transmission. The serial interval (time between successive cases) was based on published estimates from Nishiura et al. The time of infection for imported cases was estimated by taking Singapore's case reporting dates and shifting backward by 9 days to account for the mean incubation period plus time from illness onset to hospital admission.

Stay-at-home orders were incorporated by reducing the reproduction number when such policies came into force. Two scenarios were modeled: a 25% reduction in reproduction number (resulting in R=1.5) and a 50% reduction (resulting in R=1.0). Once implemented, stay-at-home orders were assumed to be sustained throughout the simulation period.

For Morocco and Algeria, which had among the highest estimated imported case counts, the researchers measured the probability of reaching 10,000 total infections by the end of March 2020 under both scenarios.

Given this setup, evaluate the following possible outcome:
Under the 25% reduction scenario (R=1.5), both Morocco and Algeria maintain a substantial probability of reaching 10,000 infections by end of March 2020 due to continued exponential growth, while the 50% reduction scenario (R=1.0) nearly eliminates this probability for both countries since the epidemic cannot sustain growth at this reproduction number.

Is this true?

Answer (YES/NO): NO